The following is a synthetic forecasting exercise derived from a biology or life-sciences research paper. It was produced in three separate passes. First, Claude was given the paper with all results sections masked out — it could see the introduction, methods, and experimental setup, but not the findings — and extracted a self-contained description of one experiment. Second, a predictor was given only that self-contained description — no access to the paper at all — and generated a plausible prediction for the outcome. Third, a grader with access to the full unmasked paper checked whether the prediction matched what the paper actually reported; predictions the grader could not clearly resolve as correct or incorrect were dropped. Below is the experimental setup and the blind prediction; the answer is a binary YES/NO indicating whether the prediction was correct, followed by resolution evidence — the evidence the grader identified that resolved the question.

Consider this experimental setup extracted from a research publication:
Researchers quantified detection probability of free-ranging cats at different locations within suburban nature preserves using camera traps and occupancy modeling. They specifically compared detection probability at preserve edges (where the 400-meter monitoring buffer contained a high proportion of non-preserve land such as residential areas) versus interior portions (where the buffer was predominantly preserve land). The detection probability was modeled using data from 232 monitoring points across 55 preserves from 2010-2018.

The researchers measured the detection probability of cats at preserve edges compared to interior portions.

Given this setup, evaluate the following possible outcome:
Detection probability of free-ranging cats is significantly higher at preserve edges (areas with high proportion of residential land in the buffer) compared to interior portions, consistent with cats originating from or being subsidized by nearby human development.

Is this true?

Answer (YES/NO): YES